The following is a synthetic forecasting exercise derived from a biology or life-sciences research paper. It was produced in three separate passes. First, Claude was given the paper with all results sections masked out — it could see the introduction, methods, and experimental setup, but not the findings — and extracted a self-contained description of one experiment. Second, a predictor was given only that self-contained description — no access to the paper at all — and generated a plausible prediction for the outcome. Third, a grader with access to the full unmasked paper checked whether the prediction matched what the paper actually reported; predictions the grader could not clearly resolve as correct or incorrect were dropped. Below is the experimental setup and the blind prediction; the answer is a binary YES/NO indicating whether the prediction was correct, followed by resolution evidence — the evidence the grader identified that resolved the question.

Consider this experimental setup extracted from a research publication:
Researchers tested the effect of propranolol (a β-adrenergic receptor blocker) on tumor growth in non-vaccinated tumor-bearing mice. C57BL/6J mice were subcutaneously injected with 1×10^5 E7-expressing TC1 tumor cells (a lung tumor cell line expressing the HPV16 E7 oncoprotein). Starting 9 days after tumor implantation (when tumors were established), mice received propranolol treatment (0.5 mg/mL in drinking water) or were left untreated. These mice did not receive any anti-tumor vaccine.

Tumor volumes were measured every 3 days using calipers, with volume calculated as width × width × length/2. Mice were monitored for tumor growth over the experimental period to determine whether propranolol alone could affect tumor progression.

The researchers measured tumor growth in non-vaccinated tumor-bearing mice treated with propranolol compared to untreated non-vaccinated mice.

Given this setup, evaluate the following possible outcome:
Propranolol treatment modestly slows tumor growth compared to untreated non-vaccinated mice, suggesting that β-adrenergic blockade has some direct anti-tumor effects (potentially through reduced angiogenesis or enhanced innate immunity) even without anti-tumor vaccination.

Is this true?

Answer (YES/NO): NO